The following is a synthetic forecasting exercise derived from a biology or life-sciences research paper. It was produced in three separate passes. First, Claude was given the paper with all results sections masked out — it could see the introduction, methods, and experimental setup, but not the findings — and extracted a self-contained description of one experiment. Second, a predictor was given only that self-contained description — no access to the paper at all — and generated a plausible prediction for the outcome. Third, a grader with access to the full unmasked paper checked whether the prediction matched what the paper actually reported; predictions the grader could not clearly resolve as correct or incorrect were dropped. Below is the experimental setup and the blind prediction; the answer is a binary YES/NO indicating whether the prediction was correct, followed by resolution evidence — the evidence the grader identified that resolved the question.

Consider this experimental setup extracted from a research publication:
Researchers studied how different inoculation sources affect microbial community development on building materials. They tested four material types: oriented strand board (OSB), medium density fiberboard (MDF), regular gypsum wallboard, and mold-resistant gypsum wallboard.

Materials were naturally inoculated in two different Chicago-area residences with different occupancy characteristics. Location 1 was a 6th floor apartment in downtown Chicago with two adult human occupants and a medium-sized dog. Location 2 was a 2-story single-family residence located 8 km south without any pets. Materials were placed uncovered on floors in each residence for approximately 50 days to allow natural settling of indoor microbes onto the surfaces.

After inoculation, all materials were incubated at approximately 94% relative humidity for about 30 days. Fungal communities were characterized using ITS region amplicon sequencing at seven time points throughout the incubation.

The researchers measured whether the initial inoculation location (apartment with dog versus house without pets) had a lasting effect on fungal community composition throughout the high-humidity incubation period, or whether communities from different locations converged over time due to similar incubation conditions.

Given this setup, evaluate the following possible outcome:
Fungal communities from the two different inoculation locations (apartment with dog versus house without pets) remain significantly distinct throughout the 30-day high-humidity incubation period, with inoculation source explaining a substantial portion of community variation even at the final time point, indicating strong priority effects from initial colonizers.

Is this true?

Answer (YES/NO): NO